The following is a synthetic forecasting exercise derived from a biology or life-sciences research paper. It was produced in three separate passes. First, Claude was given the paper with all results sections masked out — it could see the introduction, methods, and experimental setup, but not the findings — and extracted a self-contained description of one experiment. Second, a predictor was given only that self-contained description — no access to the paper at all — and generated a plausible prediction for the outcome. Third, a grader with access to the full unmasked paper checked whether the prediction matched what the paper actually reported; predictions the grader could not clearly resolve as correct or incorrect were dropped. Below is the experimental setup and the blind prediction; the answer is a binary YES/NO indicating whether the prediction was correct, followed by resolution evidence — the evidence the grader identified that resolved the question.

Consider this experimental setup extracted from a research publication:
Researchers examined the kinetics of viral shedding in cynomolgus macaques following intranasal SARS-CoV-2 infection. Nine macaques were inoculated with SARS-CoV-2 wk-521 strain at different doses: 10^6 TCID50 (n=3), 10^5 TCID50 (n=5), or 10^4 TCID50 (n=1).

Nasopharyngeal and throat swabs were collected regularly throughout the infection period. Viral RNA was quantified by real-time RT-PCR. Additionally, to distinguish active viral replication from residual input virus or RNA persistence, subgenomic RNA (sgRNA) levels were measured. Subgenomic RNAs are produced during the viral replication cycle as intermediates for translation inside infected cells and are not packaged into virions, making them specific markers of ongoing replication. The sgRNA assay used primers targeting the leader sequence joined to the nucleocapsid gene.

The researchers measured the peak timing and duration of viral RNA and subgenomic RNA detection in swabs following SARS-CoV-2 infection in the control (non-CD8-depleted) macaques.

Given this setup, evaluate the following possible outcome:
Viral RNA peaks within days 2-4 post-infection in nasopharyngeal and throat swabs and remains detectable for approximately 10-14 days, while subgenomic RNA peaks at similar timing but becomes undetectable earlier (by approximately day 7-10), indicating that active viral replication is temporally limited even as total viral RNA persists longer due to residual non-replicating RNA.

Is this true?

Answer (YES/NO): NO